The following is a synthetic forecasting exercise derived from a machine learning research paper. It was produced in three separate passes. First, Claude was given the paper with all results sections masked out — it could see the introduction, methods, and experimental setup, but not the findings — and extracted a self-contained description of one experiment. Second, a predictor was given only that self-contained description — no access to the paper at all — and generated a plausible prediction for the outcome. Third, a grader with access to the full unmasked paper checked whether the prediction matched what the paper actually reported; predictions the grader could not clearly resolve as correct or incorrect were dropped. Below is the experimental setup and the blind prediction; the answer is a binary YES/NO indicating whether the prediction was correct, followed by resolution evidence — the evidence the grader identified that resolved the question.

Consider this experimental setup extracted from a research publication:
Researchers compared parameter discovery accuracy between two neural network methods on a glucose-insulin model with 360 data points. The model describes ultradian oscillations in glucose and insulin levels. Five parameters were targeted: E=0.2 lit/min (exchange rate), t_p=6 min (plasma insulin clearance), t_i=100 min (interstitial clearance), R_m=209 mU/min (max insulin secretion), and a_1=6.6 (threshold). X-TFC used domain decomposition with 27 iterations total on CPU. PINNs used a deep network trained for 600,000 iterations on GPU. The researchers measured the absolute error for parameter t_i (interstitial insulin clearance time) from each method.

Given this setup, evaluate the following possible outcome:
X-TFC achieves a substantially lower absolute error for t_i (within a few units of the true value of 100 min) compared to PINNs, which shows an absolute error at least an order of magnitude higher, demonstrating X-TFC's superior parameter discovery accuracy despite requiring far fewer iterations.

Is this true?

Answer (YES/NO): NO